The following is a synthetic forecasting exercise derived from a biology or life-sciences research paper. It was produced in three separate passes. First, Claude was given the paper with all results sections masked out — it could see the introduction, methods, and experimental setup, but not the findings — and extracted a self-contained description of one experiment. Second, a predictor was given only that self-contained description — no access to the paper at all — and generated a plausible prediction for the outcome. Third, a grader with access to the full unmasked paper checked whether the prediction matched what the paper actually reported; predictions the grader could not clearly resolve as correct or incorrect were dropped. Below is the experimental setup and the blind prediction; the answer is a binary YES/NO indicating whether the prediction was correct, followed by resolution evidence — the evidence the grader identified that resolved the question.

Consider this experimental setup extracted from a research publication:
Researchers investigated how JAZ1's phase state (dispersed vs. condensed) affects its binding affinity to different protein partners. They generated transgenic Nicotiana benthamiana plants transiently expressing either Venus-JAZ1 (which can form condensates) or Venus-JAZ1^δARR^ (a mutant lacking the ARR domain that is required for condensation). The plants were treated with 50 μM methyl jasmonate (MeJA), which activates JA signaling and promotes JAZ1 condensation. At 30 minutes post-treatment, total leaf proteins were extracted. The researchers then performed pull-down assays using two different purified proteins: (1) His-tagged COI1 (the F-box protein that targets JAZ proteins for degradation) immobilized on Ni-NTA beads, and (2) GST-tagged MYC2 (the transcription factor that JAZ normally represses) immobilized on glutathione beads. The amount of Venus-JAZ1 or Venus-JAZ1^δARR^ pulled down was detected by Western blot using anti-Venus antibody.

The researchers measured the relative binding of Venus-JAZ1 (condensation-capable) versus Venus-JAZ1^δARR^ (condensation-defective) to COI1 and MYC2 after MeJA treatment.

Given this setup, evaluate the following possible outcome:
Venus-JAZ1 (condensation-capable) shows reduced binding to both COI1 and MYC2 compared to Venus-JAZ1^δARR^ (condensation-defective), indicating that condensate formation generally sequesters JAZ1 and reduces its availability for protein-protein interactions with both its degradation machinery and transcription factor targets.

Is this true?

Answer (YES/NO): NO